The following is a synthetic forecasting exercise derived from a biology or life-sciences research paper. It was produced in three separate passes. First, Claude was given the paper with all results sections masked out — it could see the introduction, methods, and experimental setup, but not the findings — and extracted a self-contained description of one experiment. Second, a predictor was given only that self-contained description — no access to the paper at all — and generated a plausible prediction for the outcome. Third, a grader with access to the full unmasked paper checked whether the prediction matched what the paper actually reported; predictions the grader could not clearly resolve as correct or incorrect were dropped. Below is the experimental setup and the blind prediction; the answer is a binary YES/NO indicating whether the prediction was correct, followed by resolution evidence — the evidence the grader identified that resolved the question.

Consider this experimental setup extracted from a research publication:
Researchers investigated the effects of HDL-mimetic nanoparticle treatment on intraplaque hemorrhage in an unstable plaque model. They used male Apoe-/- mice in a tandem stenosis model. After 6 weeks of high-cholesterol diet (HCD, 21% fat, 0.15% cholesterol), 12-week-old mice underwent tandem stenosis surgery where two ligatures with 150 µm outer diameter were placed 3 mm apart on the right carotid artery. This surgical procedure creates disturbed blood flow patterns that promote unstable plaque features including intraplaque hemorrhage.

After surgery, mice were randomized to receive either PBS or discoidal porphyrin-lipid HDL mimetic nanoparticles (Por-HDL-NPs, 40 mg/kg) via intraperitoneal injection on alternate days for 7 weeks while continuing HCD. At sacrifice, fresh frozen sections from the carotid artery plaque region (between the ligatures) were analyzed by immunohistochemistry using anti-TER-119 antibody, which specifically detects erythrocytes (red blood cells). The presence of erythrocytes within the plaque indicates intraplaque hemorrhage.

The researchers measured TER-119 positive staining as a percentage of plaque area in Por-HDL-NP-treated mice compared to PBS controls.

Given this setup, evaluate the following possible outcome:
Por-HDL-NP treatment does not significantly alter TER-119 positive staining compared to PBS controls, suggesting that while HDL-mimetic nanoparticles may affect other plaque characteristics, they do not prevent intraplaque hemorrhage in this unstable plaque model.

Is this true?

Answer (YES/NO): YES